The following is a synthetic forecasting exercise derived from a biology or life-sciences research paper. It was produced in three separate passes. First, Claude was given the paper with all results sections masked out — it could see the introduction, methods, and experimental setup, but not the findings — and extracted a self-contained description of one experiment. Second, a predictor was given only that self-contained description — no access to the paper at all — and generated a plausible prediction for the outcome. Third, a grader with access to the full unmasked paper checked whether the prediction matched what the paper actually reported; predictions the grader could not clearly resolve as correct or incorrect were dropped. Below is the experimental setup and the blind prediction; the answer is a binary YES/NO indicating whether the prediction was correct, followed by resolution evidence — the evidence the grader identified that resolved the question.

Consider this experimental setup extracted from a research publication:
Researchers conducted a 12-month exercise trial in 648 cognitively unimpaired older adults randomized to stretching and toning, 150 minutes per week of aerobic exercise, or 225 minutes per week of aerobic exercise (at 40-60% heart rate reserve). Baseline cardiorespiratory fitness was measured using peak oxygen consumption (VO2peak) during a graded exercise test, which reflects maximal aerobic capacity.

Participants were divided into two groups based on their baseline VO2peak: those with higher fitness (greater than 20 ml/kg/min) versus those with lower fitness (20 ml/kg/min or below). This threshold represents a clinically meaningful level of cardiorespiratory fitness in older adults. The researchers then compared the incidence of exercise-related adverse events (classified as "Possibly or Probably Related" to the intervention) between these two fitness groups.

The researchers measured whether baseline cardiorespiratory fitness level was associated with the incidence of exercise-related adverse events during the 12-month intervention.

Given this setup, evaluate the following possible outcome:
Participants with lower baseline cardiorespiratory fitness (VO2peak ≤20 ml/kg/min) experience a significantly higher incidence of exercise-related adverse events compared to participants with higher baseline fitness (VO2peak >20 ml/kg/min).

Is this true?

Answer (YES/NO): NO